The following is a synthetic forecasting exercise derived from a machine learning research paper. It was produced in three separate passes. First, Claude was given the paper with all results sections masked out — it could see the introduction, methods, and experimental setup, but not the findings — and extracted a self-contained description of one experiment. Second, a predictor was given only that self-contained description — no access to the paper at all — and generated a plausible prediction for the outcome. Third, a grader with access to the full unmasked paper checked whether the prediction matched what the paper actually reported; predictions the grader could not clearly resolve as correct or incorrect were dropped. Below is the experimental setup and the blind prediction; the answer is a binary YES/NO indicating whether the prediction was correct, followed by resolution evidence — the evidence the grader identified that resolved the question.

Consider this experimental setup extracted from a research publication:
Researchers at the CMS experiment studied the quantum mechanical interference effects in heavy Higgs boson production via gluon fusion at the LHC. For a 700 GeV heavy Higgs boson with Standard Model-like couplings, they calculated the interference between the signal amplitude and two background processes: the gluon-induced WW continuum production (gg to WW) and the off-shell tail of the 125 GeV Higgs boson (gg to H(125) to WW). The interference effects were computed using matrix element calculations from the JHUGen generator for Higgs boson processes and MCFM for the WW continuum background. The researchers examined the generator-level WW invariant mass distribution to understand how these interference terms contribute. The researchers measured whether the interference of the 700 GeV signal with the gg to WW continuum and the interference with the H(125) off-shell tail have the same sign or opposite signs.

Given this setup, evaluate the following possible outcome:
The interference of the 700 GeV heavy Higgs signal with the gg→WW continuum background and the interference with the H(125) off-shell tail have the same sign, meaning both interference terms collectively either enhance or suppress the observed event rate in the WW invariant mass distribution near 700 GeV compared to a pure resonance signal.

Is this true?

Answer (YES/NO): NO